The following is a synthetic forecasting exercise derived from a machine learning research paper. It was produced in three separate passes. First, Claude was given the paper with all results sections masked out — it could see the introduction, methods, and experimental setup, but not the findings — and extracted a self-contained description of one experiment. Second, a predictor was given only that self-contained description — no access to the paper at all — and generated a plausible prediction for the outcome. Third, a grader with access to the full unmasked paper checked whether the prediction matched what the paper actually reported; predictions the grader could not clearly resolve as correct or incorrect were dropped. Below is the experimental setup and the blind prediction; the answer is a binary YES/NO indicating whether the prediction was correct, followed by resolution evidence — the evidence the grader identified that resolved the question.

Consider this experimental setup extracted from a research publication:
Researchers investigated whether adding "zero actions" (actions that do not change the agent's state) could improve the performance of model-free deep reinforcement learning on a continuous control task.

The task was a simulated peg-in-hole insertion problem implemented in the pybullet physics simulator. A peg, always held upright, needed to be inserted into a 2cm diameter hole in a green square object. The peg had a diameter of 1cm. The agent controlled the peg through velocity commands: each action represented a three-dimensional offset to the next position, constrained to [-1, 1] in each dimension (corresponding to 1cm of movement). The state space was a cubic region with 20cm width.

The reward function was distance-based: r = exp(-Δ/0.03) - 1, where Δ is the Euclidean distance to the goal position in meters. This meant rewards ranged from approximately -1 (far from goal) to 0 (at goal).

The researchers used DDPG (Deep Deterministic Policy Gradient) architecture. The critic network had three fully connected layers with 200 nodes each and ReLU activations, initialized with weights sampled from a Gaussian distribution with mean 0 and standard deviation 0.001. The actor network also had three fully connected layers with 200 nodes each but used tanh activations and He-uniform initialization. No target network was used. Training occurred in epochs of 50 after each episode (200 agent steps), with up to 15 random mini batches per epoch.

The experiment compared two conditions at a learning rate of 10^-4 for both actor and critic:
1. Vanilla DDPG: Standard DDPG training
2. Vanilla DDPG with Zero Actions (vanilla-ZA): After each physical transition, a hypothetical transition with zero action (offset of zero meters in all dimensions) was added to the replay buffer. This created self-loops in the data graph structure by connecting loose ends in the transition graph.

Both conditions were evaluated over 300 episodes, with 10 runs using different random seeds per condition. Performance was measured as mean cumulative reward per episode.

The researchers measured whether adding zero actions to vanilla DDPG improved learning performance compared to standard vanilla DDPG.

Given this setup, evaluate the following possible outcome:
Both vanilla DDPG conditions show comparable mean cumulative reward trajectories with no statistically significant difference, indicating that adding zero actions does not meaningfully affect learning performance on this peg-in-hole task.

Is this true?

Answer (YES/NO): NO